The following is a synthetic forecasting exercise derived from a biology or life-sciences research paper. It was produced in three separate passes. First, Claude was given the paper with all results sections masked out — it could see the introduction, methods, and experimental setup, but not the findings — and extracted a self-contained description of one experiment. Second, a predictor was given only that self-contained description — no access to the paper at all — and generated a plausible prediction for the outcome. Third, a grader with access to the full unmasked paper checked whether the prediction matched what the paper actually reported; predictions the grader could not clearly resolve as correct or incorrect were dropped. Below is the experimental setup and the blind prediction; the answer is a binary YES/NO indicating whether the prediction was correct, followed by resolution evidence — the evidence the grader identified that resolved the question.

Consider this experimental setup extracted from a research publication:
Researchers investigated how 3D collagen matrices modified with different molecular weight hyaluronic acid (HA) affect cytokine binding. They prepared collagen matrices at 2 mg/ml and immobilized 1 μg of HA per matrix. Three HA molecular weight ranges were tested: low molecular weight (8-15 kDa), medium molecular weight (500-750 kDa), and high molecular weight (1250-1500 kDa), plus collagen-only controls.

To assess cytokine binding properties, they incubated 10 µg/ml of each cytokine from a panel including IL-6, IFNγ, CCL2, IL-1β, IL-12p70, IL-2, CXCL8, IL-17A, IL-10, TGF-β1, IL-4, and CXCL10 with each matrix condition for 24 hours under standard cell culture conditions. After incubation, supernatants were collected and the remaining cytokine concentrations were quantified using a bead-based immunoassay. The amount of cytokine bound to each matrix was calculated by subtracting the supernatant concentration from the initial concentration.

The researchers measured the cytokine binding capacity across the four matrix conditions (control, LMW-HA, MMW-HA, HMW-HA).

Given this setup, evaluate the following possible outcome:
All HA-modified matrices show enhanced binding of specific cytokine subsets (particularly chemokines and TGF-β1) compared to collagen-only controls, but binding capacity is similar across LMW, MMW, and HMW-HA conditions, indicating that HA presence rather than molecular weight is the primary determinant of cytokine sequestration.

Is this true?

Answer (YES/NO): NO